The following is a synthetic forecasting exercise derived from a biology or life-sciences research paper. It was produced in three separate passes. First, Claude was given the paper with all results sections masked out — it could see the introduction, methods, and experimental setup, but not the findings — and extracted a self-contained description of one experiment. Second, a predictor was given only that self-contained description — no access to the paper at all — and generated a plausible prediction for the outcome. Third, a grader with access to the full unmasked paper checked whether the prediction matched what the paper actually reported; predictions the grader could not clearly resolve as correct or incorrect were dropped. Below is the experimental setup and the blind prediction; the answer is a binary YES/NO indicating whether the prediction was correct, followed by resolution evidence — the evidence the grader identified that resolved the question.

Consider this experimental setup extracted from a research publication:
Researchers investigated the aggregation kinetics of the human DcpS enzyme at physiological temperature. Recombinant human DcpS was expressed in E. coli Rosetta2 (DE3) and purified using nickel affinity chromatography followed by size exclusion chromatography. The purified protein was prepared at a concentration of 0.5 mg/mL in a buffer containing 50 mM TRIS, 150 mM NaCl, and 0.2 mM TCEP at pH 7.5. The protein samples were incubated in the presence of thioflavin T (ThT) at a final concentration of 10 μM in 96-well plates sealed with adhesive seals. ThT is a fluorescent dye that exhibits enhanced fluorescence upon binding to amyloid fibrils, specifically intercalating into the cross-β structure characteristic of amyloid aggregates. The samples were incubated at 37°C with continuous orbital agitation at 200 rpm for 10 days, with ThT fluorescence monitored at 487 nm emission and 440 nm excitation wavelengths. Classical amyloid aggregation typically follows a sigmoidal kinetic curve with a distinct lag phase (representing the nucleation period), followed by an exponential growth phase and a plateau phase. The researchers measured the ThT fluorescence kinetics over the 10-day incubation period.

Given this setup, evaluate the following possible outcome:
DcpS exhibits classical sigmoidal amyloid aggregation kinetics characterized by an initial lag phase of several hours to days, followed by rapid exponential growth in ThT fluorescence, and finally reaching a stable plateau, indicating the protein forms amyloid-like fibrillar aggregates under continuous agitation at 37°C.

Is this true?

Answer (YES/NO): NO